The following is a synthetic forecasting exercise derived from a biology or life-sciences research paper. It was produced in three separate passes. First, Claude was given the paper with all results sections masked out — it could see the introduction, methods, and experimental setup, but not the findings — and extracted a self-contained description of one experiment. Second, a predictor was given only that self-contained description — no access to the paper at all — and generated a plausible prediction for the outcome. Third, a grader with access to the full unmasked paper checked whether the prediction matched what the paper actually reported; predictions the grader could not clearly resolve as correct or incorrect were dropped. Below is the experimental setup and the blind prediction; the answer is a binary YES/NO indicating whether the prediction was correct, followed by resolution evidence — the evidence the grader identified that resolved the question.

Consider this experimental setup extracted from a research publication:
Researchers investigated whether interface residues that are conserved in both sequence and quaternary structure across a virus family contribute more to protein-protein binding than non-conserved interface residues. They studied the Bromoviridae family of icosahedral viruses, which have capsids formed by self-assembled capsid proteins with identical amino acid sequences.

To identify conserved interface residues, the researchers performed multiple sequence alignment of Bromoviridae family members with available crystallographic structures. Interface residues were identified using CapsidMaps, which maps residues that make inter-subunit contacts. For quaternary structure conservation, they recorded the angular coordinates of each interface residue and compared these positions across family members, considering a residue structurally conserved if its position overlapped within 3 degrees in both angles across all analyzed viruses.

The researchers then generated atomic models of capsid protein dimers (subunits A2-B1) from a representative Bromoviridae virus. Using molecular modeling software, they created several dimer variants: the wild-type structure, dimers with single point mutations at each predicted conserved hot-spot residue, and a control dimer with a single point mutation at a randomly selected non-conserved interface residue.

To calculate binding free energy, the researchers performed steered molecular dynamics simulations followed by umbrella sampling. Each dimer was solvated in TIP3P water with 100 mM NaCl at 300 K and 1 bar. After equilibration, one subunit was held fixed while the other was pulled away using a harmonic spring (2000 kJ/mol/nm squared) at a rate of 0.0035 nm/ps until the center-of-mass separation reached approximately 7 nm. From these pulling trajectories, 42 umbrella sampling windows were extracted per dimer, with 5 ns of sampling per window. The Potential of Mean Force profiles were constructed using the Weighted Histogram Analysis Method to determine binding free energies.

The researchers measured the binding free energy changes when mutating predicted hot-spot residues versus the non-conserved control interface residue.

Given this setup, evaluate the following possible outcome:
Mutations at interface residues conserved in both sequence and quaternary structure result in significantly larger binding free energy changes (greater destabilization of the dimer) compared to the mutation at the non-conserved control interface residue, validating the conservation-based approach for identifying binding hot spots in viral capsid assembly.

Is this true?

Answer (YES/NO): YES